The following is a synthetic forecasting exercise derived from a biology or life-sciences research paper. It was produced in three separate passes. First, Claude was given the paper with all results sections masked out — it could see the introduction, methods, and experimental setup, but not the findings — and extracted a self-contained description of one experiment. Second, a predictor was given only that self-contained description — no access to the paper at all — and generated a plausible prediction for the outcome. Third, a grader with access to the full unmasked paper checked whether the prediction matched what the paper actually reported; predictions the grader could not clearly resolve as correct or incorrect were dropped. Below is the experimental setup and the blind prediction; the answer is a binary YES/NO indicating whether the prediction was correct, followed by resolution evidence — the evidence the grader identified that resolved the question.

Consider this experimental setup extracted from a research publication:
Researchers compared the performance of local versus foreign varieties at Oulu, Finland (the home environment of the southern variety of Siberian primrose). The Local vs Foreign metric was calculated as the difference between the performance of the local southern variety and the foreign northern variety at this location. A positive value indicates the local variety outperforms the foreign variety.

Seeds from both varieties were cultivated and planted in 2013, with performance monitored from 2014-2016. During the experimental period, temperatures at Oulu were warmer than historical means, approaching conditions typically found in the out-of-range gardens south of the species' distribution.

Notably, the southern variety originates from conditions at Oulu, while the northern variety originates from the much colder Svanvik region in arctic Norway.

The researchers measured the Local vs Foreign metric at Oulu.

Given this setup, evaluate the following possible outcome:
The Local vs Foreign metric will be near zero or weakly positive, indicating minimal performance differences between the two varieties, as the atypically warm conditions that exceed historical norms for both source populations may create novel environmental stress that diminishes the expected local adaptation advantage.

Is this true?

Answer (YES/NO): NO